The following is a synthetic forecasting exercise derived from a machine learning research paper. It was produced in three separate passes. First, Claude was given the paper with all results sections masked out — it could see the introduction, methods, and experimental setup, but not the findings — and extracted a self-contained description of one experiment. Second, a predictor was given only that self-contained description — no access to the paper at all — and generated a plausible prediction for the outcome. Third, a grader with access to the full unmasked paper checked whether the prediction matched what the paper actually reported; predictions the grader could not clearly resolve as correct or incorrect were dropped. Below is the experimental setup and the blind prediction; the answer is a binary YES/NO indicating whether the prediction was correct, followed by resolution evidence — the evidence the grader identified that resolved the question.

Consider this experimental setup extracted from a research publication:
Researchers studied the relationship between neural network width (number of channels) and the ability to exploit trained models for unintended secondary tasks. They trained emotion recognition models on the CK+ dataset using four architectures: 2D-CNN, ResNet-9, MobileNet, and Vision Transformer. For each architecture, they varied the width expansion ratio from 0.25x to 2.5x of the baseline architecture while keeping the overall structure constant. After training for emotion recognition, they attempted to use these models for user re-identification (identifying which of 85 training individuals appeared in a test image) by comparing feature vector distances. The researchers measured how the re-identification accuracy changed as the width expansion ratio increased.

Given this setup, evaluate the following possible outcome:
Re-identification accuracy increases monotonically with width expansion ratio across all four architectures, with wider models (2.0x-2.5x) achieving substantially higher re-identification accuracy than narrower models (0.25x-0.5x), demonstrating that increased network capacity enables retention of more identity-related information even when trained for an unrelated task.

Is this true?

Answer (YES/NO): NO